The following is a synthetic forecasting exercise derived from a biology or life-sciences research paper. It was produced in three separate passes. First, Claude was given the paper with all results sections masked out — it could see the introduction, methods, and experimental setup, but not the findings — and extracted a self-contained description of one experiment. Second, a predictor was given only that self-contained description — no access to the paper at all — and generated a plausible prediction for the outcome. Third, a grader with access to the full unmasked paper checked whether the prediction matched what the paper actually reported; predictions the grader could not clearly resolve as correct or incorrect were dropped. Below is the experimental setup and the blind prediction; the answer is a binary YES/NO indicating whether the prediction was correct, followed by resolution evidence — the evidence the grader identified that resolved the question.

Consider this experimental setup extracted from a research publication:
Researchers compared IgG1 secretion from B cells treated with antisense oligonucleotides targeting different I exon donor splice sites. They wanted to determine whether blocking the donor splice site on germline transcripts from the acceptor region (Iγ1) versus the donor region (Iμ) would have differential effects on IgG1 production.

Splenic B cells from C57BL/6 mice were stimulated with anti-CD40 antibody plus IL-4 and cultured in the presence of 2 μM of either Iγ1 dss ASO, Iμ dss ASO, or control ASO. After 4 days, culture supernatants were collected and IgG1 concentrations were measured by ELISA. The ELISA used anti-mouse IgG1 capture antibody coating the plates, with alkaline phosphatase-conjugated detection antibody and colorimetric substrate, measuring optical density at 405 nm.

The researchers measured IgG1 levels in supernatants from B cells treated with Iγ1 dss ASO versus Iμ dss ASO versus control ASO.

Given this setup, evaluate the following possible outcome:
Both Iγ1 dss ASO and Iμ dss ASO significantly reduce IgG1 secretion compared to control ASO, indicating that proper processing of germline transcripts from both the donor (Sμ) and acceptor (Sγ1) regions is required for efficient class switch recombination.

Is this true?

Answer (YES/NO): YES